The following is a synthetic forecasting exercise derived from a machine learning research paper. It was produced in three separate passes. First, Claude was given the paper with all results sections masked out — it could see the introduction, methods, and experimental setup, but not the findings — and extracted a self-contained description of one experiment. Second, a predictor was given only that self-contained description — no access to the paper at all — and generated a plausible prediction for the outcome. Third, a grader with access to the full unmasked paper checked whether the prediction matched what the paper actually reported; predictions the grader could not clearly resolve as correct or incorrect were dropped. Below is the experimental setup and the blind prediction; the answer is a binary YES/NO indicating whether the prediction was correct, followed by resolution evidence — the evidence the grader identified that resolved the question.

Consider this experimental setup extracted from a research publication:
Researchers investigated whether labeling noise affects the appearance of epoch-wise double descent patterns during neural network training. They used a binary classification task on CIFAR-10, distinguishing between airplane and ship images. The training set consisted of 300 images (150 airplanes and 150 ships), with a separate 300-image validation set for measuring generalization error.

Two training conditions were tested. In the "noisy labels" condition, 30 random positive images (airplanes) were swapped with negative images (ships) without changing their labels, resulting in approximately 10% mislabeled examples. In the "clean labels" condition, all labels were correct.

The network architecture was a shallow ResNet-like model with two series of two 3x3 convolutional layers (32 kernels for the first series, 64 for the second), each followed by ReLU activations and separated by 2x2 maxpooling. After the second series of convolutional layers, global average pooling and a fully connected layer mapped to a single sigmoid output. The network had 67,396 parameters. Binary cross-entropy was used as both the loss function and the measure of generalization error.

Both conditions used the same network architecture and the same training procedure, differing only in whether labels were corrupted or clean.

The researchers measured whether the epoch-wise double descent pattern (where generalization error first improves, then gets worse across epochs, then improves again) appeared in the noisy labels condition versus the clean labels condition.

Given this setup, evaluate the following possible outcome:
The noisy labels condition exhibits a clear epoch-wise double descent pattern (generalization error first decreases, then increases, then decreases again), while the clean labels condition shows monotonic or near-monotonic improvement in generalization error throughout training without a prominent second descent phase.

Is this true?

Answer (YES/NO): YES